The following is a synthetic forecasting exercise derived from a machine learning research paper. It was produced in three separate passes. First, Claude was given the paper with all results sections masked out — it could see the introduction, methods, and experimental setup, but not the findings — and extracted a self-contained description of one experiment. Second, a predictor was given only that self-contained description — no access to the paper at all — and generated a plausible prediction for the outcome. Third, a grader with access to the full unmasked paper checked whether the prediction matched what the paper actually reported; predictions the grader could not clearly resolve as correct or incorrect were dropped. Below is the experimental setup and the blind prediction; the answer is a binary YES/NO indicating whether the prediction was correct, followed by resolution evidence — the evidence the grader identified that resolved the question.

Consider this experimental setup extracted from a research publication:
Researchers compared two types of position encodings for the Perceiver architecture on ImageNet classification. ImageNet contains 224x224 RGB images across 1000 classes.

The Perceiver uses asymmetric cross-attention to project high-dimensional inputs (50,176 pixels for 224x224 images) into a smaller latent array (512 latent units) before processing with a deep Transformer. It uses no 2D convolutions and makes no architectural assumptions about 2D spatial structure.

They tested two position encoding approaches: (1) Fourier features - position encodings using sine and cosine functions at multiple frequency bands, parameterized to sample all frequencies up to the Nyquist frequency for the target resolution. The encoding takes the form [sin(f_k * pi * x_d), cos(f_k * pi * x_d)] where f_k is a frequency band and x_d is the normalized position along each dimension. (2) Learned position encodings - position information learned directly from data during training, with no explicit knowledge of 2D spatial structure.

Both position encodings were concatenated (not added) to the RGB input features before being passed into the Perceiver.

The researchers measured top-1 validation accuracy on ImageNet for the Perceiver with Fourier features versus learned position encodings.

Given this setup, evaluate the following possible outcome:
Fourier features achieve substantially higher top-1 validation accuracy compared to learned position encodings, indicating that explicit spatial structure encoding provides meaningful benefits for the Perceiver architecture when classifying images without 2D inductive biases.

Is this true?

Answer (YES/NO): YES